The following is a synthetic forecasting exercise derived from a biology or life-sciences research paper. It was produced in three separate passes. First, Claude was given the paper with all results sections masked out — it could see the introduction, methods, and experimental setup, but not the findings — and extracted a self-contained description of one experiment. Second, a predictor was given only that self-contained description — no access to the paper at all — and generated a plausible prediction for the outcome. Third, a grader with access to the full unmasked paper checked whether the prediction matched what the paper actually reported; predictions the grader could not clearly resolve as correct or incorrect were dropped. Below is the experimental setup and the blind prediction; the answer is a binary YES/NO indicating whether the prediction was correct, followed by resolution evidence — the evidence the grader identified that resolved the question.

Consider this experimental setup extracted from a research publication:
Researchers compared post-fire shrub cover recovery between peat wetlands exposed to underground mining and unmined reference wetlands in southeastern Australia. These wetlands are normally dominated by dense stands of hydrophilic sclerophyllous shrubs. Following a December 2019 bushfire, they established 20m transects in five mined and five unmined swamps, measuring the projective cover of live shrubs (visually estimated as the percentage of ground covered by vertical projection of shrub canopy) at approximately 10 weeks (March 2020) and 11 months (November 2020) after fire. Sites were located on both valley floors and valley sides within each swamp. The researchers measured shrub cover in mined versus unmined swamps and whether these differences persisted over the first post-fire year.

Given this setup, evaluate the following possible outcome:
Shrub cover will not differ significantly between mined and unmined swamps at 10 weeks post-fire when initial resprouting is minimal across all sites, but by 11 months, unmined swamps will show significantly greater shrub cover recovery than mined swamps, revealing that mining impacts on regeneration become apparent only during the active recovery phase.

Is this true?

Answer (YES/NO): NO